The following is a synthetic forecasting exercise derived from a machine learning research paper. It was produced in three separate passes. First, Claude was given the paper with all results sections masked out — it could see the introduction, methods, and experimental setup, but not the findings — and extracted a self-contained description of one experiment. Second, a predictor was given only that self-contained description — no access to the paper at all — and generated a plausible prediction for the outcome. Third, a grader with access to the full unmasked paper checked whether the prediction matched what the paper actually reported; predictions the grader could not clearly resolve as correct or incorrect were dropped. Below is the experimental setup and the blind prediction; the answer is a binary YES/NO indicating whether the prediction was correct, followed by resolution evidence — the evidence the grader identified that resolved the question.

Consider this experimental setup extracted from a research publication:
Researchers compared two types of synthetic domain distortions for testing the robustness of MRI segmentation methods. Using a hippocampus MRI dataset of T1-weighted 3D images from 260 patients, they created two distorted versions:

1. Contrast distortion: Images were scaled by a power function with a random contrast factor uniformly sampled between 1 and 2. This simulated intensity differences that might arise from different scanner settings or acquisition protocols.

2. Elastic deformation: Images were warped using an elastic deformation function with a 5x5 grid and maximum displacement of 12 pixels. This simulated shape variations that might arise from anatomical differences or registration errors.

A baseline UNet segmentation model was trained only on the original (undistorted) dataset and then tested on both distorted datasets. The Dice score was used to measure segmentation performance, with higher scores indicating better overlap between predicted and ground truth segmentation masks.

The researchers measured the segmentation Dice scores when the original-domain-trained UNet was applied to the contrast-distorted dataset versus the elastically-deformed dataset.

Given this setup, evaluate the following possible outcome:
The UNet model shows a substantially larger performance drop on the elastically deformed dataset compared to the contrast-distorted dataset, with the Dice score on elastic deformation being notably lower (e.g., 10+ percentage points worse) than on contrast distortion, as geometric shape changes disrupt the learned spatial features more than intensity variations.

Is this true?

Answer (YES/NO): NO